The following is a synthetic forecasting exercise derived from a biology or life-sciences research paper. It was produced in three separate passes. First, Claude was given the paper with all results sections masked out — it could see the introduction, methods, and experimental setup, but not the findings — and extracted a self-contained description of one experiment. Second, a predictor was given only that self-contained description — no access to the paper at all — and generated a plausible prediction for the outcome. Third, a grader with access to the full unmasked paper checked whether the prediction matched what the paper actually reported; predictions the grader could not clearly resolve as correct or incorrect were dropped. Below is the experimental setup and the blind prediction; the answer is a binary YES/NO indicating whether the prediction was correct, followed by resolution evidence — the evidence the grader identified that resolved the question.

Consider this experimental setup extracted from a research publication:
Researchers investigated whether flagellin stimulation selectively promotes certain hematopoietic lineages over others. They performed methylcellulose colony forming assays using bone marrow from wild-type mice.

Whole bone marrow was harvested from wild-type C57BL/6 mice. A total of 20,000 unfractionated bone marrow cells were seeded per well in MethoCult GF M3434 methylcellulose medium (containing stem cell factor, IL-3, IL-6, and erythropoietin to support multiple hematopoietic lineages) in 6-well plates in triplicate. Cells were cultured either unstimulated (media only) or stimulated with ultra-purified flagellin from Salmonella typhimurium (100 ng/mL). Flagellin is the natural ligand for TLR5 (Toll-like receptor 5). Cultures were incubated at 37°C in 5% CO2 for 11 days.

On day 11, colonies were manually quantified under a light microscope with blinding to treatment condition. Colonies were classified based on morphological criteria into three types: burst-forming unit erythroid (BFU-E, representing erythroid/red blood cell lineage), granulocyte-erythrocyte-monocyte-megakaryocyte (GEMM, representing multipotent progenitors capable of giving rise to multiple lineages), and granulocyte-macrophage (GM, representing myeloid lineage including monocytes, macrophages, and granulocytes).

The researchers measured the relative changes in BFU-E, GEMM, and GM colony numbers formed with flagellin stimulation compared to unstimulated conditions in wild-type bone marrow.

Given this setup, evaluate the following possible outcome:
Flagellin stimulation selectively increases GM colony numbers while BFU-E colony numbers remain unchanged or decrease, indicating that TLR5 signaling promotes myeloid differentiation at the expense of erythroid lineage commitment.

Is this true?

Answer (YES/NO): NO